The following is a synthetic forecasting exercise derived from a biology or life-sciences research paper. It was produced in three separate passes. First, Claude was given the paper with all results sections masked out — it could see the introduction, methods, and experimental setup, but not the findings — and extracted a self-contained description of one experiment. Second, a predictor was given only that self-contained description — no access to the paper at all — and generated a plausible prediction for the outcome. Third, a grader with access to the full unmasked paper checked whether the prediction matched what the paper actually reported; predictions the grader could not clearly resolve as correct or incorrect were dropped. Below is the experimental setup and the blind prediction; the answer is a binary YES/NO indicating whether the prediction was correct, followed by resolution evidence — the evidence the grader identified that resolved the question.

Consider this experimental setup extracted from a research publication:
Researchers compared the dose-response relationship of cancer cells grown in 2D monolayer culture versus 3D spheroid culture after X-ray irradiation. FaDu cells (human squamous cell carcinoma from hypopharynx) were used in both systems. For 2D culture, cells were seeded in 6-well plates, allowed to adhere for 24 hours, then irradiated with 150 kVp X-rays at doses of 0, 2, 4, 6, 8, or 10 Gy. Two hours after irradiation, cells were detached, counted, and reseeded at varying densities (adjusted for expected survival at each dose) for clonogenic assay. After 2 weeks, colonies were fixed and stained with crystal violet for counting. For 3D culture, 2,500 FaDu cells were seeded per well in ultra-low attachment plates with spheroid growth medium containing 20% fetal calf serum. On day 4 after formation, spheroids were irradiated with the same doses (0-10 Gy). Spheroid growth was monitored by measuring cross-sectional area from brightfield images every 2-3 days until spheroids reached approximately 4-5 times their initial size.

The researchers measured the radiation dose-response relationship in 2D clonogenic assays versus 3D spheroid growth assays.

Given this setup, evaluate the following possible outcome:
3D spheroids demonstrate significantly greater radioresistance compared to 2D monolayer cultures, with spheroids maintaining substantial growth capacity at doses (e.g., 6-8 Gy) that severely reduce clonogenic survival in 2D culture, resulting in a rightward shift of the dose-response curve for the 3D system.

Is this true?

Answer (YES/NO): YES